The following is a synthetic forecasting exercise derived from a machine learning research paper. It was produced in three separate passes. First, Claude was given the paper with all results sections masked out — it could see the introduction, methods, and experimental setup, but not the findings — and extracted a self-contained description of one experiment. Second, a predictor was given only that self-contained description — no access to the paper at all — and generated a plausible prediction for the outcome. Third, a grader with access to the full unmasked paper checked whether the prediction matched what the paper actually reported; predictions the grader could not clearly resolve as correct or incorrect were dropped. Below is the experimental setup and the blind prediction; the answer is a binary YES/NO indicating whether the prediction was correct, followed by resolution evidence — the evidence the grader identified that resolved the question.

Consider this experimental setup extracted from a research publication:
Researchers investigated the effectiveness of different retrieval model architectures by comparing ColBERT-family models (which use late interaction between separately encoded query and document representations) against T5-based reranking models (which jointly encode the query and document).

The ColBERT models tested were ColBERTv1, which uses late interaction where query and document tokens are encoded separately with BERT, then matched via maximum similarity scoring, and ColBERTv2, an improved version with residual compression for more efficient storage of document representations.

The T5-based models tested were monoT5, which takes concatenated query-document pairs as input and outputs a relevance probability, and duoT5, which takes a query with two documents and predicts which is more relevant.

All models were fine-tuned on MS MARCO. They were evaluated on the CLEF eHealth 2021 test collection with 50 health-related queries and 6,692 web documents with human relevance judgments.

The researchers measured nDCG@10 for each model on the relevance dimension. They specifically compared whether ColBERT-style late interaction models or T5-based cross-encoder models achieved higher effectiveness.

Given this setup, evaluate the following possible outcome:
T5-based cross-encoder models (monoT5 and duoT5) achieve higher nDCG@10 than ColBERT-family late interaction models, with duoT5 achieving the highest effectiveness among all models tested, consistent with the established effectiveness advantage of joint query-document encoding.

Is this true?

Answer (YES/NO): NO